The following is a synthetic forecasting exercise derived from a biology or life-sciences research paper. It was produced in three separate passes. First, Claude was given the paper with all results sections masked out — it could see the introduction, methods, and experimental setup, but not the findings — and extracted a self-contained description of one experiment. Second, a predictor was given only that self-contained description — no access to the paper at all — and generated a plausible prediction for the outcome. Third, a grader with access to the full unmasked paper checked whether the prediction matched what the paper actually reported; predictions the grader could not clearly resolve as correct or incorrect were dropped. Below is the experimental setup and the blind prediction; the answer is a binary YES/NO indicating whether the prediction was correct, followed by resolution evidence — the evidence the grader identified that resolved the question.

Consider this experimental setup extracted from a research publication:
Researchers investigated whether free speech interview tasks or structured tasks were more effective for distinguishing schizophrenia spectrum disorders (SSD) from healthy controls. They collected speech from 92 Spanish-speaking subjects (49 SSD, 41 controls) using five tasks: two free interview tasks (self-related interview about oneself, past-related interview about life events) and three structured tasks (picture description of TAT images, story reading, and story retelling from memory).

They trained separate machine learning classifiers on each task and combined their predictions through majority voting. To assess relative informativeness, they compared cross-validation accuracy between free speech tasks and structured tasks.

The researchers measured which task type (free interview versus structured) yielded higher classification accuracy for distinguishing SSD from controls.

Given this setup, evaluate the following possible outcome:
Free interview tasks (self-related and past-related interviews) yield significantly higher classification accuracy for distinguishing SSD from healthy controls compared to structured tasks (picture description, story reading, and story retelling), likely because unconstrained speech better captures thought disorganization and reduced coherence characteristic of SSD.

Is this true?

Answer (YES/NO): NO